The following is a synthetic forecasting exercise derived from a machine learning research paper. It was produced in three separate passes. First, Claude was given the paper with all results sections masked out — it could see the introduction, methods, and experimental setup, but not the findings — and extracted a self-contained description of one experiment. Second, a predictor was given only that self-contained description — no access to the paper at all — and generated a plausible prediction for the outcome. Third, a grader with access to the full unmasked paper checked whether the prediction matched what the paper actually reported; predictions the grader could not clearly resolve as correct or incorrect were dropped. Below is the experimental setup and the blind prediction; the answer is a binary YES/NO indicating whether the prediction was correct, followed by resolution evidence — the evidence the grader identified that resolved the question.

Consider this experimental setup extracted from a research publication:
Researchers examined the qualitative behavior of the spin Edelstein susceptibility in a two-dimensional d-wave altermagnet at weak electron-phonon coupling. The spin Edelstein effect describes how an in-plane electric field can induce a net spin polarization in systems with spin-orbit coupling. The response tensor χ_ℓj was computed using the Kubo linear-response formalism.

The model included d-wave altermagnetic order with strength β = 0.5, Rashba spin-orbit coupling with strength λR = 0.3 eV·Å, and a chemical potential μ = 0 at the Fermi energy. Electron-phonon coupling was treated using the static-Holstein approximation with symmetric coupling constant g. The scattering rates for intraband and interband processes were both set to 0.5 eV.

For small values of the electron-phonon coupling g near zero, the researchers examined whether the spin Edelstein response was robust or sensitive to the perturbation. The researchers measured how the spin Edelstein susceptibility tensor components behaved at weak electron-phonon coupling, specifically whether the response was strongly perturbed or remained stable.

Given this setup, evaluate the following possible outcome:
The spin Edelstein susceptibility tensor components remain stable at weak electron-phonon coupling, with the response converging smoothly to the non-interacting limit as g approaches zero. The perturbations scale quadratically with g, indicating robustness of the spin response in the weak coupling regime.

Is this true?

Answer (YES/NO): NO